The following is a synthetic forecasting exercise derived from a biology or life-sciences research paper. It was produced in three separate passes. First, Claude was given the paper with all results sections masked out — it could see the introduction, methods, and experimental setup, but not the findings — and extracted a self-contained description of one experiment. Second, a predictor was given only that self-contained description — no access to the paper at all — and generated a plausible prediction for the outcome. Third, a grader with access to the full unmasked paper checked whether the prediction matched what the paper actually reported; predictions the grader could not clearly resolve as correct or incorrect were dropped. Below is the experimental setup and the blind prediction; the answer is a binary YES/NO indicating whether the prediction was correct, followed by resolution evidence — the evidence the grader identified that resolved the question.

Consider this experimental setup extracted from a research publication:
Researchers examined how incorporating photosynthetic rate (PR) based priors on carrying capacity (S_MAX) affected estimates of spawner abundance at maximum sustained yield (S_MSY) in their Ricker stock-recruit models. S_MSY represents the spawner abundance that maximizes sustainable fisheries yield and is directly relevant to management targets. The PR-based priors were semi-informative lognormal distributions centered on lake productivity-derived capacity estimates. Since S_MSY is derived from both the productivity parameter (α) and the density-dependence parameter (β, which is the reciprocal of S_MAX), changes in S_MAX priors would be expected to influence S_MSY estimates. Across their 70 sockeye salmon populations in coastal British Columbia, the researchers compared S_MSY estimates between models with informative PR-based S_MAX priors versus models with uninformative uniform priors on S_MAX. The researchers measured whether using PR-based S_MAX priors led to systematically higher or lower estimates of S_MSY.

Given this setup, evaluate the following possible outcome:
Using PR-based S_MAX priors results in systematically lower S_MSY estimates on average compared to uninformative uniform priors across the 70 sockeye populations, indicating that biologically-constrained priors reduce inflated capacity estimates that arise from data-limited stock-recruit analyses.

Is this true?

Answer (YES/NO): YES